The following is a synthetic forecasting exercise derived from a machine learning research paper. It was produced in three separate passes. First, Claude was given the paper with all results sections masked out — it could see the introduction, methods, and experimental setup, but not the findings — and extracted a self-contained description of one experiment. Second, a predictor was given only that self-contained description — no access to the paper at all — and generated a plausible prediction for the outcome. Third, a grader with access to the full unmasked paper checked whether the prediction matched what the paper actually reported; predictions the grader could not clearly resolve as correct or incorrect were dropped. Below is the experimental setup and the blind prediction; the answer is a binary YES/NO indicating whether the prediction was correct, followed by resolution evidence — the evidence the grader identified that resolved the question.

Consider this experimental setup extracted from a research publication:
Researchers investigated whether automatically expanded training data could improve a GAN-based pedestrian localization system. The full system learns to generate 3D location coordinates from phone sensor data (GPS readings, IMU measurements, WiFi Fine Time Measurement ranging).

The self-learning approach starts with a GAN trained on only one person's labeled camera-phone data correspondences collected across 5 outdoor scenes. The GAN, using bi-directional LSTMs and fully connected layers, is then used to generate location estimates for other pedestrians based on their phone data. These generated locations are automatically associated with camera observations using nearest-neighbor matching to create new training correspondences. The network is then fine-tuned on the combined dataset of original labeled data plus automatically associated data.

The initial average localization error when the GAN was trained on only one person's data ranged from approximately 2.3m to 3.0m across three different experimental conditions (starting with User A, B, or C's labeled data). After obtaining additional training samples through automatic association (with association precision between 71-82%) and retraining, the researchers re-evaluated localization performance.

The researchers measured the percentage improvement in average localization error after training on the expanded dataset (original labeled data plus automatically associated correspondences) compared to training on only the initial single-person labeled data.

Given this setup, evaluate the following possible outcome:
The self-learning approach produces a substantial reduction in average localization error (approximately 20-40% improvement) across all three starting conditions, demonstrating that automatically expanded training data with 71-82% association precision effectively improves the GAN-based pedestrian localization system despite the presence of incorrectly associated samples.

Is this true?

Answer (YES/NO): NO